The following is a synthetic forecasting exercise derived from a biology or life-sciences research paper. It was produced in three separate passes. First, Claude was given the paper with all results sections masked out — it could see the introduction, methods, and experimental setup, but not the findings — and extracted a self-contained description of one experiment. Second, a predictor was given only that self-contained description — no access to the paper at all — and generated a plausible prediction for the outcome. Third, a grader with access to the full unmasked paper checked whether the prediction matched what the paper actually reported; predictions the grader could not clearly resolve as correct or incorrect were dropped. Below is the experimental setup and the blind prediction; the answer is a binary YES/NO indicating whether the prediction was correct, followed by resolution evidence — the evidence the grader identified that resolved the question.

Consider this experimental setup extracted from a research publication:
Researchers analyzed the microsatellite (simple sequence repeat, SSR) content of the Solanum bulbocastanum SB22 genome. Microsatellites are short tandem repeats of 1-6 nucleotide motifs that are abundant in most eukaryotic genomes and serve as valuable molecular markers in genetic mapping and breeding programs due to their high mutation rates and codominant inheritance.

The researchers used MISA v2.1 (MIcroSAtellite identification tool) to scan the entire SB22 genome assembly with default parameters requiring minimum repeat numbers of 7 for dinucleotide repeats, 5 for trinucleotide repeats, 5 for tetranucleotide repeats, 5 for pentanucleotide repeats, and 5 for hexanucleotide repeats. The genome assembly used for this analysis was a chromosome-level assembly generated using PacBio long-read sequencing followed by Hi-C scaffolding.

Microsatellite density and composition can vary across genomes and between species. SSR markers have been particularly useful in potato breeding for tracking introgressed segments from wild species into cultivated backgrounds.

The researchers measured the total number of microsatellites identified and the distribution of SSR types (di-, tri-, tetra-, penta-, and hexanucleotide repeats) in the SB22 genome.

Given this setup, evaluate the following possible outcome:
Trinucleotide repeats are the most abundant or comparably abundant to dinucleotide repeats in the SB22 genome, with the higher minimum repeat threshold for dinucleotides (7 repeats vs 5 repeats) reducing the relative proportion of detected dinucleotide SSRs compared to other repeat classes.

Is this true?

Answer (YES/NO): NO